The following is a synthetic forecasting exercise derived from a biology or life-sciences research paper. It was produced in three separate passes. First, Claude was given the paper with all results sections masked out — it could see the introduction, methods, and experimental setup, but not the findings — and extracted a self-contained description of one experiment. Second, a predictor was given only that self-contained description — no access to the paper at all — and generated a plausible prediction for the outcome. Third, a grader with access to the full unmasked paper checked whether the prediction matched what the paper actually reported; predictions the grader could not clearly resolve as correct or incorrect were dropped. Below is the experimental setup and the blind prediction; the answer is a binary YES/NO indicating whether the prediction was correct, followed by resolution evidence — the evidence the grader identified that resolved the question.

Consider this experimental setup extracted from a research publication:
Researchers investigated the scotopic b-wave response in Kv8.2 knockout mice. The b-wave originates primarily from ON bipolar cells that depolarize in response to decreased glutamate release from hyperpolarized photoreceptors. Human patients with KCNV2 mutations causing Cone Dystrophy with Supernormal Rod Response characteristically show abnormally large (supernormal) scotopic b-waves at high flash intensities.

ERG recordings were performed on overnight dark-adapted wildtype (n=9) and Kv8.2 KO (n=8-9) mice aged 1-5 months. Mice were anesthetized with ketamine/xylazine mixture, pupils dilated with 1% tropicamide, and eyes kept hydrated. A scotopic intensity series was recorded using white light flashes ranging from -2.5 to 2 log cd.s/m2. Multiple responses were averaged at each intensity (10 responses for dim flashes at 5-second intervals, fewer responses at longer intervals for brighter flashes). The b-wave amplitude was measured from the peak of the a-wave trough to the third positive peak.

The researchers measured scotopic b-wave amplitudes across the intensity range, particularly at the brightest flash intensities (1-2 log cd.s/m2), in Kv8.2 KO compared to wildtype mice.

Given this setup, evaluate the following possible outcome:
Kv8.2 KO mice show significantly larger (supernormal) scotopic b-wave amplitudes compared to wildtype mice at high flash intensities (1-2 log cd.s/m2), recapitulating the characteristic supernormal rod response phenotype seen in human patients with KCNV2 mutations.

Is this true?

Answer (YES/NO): NO